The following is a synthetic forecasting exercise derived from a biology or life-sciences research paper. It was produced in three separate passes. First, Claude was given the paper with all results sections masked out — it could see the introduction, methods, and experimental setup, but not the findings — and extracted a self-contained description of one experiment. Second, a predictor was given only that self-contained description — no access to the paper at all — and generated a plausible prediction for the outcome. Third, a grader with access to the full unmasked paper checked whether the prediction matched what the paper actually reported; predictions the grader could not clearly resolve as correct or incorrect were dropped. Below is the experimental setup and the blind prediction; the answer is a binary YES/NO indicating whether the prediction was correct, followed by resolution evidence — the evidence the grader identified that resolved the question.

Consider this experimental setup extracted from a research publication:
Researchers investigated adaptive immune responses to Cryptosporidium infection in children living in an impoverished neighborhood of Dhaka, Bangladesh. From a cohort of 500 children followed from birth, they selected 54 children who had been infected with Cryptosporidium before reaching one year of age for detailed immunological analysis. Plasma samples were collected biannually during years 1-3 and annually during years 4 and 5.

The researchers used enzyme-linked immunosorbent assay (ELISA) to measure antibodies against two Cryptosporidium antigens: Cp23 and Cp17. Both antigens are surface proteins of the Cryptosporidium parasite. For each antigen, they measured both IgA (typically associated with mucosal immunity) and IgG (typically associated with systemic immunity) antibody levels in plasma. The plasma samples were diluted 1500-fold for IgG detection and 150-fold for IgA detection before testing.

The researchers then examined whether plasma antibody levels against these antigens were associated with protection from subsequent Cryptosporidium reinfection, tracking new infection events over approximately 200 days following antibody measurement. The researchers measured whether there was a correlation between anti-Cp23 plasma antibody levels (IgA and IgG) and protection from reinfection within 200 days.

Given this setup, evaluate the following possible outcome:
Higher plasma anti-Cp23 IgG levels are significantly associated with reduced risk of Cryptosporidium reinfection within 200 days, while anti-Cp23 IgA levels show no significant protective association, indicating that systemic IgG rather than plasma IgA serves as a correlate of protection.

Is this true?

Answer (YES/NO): NO